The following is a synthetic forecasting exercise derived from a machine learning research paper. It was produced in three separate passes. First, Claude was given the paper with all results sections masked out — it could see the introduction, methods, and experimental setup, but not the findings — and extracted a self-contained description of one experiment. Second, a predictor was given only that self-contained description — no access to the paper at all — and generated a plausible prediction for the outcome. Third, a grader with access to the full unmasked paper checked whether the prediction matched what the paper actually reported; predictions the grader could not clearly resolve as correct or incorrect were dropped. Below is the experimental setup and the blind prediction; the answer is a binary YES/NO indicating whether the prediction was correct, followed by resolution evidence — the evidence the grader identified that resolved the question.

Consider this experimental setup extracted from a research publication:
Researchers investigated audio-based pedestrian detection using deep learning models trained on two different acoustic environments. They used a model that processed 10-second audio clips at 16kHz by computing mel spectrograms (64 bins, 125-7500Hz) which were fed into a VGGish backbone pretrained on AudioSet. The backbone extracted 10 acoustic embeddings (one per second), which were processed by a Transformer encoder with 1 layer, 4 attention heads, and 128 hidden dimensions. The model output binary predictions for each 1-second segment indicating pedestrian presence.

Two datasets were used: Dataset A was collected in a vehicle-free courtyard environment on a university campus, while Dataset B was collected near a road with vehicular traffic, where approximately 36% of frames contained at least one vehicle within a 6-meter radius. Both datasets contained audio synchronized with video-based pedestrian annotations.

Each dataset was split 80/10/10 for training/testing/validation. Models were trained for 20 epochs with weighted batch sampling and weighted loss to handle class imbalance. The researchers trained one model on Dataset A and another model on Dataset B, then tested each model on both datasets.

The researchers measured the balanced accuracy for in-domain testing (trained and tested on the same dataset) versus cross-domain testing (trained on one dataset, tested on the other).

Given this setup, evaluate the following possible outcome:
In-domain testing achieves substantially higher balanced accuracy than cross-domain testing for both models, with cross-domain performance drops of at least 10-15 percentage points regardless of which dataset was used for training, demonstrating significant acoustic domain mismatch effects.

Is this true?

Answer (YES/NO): NO